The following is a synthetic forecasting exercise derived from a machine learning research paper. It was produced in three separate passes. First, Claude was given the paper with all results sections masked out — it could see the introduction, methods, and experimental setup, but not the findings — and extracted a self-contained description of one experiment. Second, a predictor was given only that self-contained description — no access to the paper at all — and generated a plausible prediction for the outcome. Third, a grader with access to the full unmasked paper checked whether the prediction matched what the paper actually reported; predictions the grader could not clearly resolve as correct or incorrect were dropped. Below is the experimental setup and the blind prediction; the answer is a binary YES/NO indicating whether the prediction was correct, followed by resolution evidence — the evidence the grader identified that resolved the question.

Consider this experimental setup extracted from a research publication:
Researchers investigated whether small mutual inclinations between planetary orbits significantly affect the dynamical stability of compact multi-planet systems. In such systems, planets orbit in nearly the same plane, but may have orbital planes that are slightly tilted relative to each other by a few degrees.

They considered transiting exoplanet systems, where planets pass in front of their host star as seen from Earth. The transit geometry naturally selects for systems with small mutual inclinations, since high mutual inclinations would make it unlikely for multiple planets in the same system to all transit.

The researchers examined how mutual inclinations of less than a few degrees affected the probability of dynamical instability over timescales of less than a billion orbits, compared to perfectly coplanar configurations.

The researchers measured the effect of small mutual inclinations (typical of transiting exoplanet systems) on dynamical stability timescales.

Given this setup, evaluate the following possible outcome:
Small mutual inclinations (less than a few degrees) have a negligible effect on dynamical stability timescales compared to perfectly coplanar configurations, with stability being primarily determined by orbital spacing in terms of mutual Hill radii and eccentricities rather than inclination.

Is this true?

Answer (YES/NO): YES